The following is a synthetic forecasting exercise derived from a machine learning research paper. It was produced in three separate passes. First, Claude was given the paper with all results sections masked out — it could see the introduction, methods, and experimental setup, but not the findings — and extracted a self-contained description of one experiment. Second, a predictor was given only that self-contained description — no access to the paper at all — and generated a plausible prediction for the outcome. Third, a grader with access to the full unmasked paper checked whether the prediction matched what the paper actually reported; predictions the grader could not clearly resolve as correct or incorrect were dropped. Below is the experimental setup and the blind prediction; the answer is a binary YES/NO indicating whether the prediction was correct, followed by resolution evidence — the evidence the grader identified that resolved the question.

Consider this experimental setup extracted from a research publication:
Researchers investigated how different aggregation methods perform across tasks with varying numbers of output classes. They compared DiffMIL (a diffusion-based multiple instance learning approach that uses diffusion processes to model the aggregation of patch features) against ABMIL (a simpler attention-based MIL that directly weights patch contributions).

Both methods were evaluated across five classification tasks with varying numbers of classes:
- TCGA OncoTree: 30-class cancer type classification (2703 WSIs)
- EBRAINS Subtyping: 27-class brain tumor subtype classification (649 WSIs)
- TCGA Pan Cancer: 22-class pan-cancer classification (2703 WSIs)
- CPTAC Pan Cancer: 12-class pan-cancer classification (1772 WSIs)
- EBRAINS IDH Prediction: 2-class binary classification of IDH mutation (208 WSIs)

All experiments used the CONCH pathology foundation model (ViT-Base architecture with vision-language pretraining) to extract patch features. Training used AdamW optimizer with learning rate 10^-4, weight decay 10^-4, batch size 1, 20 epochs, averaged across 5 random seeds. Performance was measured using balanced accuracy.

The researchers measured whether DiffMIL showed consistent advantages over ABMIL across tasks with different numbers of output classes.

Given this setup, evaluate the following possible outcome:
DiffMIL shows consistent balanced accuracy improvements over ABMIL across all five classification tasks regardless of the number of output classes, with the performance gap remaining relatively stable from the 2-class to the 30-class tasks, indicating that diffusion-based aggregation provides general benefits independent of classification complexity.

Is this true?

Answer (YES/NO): NO